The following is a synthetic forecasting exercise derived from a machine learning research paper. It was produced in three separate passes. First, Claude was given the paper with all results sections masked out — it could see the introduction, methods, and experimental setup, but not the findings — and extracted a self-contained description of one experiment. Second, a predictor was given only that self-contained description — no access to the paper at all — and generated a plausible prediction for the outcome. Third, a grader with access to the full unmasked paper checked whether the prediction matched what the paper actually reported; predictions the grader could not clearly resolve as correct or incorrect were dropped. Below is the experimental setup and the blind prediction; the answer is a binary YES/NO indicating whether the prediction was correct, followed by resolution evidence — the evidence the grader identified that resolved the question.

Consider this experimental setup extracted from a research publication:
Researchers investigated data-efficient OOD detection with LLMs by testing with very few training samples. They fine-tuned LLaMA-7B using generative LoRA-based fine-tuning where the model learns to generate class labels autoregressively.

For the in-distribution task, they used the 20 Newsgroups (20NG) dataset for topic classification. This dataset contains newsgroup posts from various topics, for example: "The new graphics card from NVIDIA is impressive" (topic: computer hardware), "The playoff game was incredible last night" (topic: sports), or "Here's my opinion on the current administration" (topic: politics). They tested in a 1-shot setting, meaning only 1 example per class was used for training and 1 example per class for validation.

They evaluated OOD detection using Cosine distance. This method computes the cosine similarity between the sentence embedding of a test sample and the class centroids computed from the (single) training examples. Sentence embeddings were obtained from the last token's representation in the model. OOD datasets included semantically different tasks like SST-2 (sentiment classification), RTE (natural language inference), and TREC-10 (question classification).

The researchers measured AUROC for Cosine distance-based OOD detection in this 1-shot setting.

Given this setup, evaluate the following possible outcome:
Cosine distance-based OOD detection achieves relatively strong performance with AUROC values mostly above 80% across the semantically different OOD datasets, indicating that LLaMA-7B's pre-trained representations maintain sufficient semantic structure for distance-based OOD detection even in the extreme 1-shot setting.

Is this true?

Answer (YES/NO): YES